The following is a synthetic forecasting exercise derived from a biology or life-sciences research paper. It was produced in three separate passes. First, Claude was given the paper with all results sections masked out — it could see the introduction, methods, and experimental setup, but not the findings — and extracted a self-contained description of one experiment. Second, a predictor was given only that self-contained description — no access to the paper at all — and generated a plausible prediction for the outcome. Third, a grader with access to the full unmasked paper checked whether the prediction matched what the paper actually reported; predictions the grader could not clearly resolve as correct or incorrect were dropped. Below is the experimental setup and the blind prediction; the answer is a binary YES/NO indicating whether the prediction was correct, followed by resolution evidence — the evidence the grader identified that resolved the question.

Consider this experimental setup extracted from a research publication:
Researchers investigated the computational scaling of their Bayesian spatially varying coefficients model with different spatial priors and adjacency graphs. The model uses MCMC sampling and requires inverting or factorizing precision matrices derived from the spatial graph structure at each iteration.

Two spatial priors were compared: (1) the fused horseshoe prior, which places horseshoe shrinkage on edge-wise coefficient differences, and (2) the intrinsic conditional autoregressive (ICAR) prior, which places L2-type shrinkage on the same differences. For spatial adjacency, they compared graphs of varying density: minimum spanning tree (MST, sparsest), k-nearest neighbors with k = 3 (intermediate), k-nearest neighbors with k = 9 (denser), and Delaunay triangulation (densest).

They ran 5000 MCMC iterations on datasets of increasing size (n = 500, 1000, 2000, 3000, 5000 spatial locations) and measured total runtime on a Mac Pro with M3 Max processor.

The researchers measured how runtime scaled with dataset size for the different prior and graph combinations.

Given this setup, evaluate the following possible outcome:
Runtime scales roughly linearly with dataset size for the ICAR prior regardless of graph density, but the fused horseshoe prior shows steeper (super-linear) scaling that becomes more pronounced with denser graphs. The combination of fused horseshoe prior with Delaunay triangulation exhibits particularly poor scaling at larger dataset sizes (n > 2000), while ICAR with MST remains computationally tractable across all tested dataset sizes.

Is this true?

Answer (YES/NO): NO